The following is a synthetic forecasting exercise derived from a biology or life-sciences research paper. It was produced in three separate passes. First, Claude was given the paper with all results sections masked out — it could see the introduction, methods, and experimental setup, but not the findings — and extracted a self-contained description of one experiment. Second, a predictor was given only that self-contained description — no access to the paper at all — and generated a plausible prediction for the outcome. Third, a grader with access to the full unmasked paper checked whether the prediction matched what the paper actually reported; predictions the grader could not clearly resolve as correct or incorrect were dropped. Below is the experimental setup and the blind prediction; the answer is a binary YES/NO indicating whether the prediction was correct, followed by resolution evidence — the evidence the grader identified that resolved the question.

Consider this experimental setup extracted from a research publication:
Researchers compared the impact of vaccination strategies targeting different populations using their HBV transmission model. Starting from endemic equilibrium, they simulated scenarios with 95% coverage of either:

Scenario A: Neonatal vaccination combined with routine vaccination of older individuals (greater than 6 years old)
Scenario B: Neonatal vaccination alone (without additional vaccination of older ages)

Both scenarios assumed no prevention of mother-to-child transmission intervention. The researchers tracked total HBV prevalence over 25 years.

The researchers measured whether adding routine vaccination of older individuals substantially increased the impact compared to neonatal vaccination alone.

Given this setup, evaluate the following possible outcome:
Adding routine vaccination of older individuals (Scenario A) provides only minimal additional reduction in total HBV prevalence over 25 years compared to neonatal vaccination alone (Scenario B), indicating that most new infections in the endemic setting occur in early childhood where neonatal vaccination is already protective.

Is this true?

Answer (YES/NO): YES